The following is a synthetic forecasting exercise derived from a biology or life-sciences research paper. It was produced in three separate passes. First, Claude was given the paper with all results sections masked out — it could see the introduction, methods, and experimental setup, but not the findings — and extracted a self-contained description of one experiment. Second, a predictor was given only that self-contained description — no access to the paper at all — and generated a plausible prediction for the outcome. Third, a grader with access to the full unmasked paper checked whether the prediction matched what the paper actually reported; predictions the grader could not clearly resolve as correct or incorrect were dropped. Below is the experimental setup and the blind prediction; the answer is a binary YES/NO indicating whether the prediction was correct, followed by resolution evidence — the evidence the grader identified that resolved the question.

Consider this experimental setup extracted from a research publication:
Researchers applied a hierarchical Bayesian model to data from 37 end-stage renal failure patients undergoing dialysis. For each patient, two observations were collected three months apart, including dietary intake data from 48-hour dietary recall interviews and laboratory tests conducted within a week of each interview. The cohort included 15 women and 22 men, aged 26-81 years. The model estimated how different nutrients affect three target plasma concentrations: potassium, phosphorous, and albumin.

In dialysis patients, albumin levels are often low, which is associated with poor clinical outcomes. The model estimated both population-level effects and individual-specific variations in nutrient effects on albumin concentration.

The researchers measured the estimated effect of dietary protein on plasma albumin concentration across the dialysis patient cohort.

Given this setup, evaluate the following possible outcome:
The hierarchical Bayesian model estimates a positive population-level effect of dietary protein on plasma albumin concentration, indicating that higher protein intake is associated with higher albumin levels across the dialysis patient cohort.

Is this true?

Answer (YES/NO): YES